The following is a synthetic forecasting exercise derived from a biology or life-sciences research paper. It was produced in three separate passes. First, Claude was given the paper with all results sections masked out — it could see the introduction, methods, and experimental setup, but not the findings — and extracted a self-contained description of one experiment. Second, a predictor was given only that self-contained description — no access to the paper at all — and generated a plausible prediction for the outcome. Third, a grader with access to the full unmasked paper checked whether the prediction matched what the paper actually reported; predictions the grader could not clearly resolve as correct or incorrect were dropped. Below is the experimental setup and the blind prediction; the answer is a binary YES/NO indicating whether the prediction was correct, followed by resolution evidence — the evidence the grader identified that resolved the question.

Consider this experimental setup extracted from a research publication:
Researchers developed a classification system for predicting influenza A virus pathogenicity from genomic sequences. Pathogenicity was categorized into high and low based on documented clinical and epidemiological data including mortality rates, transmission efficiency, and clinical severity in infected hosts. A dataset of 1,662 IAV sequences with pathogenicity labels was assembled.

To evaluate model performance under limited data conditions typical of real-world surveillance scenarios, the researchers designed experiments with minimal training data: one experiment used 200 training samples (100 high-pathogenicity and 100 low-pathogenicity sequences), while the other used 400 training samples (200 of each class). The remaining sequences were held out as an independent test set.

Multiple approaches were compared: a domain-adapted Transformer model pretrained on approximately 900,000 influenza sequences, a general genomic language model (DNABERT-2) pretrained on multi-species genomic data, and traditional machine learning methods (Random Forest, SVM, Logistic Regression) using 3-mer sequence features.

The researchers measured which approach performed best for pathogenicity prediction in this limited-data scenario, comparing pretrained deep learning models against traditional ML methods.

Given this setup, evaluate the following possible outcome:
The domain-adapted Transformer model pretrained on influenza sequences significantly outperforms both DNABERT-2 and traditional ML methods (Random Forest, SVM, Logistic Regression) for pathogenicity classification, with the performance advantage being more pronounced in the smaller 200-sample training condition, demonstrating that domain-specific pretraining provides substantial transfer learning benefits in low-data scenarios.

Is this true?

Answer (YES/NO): NO